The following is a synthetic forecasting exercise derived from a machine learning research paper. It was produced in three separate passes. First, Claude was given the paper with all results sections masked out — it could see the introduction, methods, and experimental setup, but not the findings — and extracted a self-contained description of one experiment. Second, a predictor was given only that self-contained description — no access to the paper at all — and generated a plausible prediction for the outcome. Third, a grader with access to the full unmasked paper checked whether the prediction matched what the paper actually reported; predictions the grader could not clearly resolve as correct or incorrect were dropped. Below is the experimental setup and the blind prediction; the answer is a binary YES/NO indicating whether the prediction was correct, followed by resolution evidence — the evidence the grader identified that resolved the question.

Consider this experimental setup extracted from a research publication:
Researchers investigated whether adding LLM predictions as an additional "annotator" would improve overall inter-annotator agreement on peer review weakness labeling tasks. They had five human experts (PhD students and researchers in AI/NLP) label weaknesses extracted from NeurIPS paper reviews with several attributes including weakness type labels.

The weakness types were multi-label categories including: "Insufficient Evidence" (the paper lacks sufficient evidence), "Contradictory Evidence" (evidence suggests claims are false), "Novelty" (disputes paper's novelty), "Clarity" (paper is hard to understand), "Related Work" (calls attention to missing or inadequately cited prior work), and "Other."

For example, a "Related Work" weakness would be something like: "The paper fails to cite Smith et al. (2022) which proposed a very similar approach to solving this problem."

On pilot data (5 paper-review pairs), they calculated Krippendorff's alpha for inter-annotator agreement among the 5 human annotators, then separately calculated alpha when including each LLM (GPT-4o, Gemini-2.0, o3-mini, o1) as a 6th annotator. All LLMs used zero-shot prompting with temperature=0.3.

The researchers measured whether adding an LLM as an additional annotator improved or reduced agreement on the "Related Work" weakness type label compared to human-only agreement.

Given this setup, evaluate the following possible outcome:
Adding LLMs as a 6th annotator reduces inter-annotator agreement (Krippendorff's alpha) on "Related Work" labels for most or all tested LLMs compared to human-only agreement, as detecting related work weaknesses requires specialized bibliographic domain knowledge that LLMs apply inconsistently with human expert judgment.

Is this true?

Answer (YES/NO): YES